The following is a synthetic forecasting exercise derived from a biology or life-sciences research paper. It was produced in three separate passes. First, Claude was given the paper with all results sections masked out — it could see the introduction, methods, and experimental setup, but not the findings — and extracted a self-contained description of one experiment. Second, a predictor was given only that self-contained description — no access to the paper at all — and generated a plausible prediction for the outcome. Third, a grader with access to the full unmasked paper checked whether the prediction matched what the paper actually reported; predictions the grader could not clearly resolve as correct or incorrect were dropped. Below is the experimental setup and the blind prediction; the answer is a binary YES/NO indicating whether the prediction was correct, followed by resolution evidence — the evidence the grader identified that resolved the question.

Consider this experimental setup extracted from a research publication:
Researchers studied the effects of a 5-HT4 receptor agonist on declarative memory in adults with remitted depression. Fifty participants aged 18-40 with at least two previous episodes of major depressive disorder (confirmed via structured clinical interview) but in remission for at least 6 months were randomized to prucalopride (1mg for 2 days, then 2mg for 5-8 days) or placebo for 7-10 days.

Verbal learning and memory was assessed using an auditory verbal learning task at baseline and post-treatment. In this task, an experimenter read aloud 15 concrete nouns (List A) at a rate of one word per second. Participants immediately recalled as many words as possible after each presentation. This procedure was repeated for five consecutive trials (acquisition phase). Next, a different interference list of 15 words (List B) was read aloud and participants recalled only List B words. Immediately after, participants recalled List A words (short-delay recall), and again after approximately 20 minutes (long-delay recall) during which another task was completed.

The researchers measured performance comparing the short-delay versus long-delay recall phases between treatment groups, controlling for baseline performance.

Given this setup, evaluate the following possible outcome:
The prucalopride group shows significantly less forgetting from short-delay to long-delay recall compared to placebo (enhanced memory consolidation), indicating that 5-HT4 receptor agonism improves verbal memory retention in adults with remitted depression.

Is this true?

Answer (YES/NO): NO